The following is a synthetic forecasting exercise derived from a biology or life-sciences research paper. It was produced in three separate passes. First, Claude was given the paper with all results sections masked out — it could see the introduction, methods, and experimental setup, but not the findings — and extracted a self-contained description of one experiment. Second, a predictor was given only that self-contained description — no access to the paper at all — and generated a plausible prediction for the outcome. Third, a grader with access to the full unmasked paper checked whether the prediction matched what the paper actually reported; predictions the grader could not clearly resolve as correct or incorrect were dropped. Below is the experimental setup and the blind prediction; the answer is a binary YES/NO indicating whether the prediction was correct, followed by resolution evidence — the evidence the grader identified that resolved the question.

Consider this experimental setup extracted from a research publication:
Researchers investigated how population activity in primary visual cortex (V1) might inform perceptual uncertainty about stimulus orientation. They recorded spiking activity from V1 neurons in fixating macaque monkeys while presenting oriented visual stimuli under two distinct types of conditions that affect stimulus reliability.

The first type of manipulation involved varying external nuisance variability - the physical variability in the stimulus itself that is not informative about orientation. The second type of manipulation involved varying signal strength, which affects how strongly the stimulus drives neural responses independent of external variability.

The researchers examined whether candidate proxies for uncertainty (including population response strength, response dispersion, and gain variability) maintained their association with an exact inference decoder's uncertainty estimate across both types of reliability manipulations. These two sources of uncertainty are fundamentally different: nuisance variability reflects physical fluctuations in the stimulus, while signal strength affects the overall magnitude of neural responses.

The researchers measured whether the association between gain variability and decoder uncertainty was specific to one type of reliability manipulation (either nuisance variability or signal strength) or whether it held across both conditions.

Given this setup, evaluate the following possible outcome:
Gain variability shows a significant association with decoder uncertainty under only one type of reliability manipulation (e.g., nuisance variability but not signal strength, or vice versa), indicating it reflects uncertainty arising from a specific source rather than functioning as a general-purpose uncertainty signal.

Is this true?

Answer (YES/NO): NO